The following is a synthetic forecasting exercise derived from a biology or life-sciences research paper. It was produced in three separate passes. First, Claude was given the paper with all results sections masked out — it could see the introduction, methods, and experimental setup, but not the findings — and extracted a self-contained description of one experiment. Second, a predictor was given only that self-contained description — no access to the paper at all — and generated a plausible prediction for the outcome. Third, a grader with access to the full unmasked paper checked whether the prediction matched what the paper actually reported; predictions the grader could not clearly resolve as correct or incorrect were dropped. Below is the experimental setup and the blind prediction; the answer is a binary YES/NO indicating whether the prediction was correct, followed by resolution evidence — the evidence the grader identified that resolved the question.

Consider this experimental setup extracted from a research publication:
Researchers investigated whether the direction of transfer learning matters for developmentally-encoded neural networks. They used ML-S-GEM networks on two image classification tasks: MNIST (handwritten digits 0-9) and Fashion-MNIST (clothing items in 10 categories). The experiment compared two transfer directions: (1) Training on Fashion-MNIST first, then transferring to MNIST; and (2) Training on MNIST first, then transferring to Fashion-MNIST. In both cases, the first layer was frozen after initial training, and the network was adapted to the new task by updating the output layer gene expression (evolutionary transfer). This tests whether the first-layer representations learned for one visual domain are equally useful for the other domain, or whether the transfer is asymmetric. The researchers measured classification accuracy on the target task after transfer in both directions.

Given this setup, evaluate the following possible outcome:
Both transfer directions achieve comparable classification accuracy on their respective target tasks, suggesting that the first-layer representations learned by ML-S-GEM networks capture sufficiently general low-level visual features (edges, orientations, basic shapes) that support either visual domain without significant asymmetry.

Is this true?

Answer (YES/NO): NO